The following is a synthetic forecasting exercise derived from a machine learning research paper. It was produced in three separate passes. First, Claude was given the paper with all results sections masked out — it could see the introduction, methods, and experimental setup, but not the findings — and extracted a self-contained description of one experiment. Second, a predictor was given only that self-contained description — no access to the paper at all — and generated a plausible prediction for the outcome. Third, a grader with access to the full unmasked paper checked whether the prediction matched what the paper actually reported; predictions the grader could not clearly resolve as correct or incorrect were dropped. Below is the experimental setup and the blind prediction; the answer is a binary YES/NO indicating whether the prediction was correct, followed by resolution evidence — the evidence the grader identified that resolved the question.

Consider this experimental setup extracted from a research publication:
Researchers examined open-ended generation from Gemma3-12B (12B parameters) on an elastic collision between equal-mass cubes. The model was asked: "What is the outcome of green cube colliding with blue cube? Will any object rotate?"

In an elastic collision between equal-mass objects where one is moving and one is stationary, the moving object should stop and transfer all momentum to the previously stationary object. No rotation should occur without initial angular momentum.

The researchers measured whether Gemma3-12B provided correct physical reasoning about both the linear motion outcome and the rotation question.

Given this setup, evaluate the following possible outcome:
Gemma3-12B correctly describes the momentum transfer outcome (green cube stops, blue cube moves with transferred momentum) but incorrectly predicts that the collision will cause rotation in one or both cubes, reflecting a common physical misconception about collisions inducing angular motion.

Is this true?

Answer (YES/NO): NO